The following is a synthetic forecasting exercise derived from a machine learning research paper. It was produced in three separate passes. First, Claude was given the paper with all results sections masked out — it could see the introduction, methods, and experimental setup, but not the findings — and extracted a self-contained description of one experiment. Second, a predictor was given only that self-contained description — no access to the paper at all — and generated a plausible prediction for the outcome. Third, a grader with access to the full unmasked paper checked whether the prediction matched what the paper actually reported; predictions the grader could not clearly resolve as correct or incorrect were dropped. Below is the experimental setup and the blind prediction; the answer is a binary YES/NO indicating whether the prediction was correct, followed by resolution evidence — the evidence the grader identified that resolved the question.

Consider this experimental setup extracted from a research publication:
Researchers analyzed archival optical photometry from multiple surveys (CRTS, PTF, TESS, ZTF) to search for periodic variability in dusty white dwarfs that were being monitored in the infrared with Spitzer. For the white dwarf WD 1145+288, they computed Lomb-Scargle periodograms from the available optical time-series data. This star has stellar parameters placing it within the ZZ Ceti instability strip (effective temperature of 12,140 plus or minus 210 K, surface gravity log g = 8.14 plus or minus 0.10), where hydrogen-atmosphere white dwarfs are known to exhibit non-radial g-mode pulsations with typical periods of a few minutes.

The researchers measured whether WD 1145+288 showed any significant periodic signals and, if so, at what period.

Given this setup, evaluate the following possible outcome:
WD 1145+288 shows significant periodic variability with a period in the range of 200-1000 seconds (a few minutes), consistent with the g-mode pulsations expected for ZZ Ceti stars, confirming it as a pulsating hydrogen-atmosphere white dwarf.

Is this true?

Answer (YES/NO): NO